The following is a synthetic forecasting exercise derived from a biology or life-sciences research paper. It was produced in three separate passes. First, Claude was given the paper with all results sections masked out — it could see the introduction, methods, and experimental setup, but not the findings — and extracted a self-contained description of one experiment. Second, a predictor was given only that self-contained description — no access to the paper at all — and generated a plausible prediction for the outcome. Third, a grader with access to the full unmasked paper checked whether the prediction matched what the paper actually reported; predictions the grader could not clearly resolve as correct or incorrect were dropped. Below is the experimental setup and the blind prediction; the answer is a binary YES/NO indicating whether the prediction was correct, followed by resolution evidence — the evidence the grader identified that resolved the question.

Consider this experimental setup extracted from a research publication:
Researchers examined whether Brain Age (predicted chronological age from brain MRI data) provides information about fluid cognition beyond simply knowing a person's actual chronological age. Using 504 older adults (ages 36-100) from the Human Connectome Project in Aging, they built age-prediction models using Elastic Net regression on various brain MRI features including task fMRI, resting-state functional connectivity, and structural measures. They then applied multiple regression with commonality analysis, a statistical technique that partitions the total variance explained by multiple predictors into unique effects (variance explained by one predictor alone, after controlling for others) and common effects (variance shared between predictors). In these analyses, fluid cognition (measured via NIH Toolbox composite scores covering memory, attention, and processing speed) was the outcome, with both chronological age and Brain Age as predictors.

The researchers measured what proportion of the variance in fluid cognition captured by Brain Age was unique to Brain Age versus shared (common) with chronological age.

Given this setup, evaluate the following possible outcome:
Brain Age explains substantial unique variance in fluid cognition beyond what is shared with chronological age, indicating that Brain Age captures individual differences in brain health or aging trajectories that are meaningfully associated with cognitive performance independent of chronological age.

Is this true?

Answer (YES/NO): NO